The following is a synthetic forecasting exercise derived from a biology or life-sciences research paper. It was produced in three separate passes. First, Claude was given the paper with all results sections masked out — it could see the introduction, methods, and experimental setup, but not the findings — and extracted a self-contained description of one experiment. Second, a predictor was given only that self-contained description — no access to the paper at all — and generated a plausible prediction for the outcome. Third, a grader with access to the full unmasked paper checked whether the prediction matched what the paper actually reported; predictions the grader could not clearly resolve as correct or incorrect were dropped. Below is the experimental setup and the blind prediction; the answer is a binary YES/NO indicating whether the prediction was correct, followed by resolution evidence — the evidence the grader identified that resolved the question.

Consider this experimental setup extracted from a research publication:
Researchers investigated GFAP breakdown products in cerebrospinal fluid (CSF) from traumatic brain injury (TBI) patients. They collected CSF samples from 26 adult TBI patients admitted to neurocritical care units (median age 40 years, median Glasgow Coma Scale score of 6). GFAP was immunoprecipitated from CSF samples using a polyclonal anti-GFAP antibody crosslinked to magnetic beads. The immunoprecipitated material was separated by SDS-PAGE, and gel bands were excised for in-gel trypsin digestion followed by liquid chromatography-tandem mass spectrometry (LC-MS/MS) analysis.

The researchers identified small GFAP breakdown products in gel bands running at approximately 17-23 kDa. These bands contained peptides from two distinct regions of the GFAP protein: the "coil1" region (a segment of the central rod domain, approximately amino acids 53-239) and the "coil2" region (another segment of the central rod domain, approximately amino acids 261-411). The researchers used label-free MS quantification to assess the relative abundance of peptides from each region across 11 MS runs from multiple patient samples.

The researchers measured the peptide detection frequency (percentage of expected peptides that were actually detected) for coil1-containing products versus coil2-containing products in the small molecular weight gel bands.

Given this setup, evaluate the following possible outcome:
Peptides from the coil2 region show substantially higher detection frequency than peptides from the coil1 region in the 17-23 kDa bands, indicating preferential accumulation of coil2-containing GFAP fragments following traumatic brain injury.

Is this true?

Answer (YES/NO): NO